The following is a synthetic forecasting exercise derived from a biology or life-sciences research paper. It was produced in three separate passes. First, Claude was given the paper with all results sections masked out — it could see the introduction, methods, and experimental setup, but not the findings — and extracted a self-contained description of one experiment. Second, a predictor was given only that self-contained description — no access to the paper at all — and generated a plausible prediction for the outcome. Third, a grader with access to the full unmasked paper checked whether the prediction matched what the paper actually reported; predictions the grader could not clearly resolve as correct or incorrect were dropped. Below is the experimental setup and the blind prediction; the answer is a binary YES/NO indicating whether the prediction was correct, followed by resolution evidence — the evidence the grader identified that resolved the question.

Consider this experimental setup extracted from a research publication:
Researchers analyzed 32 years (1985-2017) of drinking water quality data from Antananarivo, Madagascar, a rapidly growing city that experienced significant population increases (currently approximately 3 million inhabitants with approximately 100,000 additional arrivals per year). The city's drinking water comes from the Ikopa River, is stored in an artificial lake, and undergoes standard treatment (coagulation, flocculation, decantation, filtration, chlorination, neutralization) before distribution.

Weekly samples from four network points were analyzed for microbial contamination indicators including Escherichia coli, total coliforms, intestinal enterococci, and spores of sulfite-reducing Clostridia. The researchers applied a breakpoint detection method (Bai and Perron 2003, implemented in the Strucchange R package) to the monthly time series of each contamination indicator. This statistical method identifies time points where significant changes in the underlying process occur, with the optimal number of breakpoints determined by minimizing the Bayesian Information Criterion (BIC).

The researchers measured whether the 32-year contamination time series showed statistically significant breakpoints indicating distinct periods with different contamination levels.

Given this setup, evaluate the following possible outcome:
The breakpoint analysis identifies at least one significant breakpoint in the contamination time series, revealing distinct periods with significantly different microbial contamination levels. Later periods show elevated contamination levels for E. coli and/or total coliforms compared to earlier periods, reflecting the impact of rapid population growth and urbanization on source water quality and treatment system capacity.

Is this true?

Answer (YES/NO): NO